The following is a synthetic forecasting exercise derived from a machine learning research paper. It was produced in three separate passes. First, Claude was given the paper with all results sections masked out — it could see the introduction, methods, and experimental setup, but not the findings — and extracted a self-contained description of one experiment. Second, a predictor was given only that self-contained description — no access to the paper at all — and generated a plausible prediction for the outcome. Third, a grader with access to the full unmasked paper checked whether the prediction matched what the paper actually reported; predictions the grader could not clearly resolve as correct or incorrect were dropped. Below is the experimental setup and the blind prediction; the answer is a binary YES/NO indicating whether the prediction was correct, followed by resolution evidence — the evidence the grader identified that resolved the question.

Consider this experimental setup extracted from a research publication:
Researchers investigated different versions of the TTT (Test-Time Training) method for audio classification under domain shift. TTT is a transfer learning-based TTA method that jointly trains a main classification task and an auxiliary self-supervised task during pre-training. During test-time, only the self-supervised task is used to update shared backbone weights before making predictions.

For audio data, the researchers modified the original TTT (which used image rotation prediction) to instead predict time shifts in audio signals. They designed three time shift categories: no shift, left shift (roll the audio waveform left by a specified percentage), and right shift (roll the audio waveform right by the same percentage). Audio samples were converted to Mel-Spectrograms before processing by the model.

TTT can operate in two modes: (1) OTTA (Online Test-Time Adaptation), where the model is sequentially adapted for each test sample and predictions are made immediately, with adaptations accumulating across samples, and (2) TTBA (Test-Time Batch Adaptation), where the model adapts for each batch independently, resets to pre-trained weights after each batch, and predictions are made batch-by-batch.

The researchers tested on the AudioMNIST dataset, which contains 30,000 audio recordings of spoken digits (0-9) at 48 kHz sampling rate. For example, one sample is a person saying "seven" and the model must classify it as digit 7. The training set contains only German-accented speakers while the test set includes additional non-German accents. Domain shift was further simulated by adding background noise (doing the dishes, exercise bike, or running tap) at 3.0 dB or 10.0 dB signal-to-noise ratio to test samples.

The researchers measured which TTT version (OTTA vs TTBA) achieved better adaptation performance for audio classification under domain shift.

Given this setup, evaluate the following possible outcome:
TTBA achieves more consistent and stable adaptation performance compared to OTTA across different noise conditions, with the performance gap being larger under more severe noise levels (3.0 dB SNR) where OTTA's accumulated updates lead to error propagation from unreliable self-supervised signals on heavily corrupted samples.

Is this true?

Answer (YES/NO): NO